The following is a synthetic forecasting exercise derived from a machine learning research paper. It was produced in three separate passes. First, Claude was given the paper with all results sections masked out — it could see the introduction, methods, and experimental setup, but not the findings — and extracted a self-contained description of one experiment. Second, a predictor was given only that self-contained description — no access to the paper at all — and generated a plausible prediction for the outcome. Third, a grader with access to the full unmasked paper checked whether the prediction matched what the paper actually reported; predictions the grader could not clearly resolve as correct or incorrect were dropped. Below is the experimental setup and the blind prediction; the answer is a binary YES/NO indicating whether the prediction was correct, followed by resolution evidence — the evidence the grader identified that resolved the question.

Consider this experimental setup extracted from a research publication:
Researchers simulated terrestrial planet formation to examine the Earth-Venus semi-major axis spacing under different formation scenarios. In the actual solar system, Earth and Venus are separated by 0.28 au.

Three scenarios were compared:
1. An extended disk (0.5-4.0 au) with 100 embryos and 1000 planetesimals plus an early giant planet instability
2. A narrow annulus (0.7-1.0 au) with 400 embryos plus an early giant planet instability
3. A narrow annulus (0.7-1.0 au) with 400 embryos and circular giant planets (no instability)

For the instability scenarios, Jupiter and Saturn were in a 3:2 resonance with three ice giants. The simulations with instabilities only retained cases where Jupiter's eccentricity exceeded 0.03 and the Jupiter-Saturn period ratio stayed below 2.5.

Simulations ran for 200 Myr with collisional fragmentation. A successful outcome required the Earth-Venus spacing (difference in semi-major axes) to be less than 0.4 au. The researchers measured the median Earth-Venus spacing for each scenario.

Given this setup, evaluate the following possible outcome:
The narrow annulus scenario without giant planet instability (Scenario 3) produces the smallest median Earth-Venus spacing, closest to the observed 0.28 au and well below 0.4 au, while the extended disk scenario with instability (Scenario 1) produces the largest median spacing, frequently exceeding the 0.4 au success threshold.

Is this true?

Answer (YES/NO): NO